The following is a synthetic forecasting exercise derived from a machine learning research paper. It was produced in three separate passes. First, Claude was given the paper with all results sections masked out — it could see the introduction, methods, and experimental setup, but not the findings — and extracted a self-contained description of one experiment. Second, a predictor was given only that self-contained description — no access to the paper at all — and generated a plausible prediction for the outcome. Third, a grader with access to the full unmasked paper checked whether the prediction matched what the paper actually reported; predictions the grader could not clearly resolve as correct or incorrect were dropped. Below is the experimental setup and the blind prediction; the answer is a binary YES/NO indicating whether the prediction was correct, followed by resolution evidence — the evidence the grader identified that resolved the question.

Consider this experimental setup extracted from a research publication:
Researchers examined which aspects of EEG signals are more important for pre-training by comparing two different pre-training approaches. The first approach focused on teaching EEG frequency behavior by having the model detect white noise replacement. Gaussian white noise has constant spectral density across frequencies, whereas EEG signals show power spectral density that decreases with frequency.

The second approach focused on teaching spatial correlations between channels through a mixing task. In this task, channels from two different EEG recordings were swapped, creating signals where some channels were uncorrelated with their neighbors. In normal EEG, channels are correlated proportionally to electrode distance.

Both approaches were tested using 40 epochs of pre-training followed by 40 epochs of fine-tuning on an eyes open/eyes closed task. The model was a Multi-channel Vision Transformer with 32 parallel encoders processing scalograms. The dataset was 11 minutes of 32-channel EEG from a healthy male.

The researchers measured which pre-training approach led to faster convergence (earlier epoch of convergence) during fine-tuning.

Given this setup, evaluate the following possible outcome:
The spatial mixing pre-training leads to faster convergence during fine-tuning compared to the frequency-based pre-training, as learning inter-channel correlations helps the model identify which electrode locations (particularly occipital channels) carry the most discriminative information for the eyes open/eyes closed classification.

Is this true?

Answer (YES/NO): NO